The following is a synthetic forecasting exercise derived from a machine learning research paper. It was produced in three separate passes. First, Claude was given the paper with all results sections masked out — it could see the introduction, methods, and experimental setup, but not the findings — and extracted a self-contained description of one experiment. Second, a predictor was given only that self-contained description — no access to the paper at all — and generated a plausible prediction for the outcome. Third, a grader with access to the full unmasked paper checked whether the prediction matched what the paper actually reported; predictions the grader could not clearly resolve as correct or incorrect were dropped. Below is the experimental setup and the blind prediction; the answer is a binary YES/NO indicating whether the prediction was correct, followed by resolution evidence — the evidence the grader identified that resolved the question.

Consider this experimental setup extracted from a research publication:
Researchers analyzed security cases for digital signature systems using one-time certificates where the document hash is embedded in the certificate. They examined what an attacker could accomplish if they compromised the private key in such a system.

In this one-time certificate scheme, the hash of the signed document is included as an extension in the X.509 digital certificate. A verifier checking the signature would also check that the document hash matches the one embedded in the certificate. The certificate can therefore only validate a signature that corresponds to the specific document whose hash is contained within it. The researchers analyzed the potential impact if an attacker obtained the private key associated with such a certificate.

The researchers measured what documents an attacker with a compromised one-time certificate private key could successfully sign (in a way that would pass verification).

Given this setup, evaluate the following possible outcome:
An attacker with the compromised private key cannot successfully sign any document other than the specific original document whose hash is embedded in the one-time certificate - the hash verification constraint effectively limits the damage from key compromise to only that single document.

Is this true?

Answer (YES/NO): YES